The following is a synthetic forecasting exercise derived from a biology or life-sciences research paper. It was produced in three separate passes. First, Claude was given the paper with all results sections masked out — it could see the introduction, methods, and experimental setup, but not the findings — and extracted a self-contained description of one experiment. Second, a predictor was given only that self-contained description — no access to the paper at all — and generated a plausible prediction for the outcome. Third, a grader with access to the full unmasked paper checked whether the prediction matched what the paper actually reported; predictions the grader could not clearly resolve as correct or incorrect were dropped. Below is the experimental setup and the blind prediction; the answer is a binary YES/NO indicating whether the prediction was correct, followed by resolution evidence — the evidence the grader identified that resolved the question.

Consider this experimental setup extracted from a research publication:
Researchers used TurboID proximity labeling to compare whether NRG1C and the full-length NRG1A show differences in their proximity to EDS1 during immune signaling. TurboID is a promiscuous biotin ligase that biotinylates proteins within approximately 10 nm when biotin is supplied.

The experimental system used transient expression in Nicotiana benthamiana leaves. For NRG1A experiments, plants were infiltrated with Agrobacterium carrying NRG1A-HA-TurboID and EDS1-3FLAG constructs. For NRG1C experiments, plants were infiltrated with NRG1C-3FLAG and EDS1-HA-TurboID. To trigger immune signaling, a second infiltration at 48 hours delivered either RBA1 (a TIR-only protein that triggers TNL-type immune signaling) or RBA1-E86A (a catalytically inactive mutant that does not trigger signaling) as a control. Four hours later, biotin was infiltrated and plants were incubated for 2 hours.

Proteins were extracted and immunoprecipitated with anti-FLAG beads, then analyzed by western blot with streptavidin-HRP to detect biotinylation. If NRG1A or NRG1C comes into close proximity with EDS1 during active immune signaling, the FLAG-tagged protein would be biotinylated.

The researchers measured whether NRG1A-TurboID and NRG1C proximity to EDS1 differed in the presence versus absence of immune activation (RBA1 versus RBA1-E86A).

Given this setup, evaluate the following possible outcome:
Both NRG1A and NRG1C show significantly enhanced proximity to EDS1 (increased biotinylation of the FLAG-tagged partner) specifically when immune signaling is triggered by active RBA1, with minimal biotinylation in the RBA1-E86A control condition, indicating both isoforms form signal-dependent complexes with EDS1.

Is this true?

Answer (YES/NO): NO